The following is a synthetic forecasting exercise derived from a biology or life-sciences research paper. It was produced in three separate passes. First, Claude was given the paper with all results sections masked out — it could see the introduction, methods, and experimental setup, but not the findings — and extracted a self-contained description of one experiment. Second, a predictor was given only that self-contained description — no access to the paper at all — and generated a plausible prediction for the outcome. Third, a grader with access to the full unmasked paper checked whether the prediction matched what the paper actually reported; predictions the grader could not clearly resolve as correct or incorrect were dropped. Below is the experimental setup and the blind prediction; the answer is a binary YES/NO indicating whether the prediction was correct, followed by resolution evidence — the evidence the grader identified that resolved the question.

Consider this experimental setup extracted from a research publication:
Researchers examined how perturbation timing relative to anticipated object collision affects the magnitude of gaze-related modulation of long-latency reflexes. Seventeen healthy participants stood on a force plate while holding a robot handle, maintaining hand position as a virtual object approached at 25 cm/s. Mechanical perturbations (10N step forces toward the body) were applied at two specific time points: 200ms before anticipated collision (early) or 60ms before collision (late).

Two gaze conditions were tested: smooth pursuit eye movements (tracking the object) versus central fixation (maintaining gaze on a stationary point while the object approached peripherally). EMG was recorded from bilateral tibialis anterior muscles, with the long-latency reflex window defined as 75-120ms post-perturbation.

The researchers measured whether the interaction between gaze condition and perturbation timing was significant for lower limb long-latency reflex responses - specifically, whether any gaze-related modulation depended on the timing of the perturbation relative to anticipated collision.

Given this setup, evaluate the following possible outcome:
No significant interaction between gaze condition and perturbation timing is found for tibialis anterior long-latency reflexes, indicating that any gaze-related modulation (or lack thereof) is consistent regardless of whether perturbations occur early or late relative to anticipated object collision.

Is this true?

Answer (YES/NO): NO